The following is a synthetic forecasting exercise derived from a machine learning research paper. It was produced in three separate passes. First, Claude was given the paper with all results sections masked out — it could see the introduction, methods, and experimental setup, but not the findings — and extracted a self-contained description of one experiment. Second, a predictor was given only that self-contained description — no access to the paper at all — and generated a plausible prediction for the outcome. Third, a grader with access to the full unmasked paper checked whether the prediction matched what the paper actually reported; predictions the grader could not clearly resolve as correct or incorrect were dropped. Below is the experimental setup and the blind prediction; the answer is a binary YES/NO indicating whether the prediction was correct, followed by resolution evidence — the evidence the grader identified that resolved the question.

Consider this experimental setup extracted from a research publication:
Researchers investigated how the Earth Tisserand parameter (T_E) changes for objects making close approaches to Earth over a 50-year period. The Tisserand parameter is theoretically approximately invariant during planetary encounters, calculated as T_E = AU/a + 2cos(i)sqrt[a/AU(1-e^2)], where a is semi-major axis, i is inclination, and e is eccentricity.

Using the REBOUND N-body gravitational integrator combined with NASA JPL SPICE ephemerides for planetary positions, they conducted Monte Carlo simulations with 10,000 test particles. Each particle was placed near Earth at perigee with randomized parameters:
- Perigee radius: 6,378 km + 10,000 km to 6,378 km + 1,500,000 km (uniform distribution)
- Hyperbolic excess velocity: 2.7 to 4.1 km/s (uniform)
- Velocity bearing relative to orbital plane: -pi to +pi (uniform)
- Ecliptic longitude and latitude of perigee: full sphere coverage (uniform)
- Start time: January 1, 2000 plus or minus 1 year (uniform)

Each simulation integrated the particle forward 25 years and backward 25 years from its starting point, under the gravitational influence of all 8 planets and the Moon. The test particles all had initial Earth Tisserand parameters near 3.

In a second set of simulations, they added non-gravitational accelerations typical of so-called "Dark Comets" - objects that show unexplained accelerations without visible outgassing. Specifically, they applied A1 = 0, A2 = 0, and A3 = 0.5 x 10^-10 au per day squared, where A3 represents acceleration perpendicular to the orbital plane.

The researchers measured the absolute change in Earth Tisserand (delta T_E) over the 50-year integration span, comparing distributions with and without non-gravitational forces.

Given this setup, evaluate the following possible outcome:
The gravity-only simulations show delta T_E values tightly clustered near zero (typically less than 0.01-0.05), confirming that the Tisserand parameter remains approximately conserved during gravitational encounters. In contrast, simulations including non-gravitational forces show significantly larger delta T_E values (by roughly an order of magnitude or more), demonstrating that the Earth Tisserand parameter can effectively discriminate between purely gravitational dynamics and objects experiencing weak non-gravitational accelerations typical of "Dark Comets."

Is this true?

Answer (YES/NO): NO